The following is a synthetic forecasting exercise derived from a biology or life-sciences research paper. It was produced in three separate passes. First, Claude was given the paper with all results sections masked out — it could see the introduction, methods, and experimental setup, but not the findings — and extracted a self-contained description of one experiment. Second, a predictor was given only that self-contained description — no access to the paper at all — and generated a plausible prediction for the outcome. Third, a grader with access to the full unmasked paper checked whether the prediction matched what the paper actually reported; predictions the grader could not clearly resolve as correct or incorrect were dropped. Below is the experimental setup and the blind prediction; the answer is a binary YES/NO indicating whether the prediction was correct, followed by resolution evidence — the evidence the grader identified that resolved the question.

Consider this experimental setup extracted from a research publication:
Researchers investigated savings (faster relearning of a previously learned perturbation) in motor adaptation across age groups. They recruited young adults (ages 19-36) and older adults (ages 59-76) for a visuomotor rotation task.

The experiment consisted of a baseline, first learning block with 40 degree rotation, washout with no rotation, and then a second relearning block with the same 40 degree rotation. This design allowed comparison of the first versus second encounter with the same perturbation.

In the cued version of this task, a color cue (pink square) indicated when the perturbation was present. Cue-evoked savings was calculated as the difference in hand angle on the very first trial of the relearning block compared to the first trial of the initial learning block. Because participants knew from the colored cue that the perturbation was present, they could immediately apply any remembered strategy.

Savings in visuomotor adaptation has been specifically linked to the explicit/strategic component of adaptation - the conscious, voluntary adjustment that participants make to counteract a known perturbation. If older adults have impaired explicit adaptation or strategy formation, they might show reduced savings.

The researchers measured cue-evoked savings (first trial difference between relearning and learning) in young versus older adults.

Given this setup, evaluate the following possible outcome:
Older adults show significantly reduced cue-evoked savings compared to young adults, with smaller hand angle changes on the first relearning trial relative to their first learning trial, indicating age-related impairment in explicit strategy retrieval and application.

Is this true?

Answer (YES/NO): NO